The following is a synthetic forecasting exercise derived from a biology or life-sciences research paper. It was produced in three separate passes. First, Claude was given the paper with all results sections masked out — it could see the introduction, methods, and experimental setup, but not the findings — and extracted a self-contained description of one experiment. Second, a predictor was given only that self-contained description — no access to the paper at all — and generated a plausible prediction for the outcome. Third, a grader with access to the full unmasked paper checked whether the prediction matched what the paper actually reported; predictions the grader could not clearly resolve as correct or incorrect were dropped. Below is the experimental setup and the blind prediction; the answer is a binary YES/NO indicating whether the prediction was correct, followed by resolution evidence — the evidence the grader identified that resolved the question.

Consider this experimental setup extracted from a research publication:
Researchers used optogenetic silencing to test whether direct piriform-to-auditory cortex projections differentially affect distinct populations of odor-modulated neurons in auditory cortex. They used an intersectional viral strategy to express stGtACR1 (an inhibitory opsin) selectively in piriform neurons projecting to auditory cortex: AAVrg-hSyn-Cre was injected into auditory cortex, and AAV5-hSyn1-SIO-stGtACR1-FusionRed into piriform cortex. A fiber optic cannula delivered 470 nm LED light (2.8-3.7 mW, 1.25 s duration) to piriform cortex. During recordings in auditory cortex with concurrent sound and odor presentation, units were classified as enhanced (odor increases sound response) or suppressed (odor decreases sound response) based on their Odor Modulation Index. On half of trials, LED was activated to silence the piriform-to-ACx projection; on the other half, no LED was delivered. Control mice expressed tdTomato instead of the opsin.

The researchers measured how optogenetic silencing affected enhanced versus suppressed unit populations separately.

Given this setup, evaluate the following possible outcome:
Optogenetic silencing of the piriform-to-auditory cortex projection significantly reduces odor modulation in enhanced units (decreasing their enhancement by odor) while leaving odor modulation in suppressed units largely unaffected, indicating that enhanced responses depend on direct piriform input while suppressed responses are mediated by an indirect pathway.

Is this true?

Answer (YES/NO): YES